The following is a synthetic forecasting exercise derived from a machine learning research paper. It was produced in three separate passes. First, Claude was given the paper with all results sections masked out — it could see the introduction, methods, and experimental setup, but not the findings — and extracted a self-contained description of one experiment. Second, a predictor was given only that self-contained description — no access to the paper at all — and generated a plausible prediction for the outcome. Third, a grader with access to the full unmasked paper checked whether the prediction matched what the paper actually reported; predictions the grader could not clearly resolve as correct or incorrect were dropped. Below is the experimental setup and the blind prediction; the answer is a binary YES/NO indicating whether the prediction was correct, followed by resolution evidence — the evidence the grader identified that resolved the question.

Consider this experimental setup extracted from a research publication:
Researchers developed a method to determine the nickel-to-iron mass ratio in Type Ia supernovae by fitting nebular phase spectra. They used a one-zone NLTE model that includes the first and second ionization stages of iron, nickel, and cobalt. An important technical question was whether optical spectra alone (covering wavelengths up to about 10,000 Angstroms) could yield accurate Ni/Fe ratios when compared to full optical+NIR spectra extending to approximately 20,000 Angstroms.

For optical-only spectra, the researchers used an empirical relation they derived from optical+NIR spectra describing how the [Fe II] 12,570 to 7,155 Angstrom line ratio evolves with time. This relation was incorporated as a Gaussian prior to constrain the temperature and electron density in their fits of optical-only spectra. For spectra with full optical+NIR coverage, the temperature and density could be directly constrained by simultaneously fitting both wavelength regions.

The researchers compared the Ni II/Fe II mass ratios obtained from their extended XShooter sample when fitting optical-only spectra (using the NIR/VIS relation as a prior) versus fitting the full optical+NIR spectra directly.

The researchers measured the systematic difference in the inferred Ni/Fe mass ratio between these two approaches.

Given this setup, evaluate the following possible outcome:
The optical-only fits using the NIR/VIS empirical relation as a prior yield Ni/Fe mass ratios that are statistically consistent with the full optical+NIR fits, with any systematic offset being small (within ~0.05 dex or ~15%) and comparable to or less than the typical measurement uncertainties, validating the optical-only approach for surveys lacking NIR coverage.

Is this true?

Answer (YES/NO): YES